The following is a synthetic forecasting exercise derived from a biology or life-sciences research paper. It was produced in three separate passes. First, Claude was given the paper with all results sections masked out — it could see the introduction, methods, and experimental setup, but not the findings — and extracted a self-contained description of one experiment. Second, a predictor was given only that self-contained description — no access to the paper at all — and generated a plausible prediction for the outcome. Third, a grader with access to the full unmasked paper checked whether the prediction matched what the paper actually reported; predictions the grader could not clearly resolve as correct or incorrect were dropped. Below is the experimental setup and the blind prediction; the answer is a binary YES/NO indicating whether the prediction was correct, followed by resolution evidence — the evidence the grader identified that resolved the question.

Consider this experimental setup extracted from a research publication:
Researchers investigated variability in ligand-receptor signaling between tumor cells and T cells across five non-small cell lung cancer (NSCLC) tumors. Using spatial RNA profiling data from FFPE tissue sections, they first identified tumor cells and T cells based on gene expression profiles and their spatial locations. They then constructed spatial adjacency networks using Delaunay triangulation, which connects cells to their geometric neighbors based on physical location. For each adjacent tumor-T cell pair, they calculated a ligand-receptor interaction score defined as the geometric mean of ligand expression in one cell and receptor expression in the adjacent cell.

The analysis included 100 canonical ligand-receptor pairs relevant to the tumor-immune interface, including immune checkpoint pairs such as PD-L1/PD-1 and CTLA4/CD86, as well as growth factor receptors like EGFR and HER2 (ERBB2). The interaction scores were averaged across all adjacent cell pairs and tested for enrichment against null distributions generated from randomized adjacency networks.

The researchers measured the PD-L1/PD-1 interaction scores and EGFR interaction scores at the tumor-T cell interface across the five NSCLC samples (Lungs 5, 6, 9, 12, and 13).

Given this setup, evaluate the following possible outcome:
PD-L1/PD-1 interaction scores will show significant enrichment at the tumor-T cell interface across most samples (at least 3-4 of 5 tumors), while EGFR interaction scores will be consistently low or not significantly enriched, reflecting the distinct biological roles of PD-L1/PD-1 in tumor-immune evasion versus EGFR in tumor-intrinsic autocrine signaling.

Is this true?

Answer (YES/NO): NO